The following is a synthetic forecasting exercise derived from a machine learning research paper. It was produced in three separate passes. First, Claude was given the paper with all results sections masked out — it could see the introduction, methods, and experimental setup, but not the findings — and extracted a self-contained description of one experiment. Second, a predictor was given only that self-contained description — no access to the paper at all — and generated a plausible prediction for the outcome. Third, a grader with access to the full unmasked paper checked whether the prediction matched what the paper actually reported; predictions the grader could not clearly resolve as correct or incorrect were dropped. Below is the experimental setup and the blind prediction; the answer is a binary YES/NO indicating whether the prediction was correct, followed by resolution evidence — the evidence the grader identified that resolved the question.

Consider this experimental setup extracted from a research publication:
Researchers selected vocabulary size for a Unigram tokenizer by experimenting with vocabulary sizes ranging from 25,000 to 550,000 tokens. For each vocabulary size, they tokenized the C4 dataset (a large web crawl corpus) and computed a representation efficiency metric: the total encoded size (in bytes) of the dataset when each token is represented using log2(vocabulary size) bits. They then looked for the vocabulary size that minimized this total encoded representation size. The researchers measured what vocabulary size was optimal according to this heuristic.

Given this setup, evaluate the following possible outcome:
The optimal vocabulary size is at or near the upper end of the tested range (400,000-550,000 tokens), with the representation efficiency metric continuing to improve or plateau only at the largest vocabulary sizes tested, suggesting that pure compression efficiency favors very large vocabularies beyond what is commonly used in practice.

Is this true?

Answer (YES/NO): NO